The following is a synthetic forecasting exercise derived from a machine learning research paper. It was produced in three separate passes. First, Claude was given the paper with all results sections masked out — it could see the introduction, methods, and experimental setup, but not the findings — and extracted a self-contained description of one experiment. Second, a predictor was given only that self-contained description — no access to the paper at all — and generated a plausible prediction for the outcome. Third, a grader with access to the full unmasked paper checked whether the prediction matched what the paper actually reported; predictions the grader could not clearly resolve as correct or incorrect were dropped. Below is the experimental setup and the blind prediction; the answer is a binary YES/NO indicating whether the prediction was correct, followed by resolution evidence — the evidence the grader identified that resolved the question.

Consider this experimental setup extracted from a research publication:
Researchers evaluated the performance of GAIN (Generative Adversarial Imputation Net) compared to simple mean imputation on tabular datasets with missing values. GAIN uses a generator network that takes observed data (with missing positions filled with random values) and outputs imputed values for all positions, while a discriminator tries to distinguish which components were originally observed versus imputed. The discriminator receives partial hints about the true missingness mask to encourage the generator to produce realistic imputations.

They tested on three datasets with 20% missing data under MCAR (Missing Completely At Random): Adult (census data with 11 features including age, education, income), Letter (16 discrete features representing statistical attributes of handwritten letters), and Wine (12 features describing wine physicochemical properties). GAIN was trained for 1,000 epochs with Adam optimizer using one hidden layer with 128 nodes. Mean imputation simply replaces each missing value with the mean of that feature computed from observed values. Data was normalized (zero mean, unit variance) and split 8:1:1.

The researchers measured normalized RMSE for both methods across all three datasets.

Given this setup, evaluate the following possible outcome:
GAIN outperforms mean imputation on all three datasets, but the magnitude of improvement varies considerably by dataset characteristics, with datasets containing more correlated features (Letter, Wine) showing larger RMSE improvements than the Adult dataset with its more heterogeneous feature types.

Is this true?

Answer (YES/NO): NO